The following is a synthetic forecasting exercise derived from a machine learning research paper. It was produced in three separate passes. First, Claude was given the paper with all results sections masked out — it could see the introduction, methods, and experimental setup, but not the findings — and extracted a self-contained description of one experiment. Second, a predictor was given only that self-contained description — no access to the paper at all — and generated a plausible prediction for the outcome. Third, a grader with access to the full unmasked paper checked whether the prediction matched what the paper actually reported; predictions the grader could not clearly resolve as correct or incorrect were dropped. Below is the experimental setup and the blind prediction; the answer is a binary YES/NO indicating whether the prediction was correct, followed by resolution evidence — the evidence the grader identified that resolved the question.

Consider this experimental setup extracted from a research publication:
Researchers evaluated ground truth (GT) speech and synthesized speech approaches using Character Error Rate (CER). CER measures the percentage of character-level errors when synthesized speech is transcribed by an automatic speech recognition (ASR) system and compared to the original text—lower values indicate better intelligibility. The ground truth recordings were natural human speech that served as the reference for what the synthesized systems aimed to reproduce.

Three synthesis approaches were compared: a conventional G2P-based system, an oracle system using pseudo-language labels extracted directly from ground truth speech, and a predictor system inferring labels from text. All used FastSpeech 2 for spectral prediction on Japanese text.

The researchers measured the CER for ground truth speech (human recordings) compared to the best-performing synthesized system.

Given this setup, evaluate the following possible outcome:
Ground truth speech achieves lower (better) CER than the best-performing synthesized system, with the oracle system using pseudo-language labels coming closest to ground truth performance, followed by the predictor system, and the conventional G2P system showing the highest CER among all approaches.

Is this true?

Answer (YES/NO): NO